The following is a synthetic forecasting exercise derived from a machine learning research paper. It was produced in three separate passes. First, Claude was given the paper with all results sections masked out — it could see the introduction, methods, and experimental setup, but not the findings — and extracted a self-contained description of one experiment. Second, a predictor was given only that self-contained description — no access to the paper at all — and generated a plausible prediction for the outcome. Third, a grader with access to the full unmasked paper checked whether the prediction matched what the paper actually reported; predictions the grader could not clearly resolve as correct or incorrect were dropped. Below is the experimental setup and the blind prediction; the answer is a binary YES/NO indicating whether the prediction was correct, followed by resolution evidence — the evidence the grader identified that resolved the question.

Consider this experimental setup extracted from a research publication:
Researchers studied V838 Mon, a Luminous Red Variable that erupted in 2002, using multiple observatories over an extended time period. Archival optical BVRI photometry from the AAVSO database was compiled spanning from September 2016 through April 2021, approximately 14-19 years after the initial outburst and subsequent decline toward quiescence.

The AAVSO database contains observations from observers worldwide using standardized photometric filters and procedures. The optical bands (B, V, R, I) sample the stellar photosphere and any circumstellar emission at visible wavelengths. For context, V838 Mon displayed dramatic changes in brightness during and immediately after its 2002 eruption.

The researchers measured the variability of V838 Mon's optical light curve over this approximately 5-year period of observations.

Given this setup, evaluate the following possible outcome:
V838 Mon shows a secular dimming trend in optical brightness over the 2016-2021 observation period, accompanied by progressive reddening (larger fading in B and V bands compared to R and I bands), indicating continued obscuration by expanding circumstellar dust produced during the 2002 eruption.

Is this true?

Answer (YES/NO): NO